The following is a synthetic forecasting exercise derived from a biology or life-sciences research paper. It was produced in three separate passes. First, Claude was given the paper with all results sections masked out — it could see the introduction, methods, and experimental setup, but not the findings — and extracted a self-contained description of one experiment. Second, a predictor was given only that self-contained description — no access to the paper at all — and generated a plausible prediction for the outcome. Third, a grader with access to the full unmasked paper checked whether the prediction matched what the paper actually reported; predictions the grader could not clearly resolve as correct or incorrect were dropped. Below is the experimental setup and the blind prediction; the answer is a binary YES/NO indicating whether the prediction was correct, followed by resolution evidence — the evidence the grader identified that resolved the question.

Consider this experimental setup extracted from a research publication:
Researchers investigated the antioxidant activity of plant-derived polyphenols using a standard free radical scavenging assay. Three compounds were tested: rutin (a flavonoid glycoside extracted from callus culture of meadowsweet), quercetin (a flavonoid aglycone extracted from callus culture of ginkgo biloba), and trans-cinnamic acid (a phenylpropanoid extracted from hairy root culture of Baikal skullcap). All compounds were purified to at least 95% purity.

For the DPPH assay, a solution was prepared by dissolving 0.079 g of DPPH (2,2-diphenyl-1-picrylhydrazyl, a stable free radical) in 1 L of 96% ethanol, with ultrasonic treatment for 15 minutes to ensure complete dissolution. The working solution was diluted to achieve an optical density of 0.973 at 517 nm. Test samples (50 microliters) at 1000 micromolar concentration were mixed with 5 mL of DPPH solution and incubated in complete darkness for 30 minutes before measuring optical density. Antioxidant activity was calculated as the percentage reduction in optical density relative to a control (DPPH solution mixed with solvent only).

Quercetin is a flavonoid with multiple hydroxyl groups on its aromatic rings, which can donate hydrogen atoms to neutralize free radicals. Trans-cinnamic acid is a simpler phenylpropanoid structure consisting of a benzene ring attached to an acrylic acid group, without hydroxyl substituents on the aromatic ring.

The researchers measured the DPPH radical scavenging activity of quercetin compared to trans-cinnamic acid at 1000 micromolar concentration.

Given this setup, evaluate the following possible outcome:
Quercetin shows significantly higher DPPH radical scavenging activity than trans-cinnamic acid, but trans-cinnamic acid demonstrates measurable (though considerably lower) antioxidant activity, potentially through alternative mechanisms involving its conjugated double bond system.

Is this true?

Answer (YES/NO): YES